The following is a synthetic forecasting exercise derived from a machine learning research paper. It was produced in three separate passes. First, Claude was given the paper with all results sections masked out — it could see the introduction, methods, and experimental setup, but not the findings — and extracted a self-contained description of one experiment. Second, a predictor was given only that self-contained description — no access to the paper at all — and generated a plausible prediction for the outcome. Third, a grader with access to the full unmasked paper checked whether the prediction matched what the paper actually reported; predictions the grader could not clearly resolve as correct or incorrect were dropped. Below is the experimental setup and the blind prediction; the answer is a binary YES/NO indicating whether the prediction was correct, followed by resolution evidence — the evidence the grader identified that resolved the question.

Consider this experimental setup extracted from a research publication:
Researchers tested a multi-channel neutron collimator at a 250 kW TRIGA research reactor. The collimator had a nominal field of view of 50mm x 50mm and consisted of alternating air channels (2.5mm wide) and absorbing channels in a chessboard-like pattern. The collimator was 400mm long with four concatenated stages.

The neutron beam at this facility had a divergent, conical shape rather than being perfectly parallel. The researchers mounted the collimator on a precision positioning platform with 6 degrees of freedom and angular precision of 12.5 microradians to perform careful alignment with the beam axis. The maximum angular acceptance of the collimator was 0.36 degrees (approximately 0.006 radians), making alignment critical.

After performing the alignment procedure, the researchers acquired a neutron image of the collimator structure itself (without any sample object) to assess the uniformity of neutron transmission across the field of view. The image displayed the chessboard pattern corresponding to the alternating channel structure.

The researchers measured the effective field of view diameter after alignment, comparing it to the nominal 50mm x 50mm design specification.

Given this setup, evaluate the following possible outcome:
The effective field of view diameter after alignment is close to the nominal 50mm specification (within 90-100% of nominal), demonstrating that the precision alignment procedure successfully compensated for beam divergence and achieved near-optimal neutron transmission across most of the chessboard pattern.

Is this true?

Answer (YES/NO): NO